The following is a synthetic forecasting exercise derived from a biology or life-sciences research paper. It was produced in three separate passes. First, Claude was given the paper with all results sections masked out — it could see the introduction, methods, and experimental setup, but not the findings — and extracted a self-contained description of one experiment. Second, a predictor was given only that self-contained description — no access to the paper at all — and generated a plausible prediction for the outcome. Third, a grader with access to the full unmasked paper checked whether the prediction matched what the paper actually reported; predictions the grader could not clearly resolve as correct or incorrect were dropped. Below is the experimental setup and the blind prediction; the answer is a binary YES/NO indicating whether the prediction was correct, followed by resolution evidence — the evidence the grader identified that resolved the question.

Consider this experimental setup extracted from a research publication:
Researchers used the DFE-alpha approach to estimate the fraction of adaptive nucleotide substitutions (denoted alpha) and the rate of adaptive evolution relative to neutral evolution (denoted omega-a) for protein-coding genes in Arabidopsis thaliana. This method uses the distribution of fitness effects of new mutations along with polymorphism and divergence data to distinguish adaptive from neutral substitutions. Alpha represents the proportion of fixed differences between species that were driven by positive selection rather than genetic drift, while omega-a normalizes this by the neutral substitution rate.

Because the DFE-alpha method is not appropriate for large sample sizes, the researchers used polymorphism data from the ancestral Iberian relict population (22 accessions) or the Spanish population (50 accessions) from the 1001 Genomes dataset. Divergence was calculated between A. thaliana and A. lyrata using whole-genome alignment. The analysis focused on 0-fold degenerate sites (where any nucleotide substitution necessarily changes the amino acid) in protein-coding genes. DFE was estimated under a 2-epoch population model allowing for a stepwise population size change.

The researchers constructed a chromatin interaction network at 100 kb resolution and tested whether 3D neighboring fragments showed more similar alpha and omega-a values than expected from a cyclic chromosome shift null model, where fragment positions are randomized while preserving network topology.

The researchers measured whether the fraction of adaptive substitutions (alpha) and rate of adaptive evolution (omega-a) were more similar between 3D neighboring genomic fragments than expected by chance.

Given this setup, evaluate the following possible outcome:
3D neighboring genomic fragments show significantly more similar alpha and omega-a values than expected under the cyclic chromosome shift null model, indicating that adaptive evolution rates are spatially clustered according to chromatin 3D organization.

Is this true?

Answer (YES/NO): NO